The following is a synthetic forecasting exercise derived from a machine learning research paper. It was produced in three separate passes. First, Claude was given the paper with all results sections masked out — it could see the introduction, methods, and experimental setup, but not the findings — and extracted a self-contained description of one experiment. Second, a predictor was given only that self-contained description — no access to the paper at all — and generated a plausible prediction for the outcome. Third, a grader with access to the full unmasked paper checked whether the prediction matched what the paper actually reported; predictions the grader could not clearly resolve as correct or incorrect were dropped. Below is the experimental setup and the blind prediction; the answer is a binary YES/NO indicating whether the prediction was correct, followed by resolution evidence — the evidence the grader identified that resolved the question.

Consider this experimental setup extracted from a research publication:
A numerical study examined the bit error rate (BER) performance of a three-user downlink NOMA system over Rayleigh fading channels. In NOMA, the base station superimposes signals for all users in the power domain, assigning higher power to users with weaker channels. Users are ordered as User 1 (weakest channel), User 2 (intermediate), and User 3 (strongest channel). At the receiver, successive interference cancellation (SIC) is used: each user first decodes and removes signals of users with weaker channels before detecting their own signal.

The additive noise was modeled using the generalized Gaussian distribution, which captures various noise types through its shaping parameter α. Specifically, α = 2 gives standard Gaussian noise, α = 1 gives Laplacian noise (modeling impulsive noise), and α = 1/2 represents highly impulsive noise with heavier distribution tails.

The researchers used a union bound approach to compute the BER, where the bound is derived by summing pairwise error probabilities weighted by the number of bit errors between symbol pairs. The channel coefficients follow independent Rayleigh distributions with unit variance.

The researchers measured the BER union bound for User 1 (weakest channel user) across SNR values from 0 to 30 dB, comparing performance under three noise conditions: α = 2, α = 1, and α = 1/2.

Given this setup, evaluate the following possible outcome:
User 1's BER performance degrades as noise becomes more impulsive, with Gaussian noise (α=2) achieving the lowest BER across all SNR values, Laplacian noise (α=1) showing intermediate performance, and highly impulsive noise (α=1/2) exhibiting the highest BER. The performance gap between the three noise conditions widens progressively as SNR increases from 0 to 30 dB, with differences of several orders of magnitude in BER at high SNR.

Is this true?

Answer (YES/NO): NO